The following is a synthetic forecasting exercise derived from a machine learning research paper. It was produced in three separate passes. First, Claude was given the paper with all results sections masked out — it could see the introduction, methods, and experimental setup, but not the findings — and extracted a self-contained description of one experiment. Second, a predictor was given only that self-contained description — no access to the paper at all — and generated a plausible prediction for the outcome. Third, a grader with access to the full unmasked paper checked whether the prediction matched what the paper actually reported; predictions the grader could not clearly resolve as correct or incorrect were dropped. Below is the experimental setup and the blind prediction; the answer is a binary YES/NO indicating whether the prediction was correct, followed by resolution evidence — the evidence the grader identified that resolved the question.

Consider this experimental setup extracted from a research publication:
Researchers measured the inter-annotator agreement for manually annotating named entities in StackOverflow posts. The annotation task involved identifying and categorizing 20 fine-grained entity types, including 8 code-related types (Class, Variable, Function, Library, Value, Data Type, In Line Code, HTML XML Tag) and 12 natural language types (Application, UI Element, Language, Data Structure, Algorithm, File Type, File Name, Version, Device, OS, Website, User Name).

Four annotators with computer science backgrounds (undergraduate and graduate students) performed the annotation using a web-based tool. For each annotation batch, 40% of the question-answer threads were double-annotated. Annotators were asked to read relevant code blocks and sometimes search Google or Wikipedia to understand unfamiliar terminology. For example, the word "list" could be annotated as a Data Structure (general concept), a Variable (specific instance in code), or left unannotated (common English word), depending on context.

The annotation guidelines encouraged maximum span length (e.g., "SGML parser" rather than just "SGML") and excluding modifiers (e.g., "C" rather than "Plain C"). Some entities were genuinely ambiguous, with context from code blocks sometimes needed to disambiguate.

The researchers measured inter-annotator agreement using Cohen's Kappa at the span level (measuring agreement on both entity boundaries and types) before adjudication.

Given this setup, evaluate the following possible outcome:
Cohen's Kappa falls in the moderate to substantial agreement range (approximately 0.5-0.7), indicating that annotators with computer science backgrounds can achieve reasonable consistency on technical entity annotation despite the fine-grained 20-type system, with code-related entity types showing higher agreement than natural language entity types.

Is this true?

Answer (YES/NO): NO